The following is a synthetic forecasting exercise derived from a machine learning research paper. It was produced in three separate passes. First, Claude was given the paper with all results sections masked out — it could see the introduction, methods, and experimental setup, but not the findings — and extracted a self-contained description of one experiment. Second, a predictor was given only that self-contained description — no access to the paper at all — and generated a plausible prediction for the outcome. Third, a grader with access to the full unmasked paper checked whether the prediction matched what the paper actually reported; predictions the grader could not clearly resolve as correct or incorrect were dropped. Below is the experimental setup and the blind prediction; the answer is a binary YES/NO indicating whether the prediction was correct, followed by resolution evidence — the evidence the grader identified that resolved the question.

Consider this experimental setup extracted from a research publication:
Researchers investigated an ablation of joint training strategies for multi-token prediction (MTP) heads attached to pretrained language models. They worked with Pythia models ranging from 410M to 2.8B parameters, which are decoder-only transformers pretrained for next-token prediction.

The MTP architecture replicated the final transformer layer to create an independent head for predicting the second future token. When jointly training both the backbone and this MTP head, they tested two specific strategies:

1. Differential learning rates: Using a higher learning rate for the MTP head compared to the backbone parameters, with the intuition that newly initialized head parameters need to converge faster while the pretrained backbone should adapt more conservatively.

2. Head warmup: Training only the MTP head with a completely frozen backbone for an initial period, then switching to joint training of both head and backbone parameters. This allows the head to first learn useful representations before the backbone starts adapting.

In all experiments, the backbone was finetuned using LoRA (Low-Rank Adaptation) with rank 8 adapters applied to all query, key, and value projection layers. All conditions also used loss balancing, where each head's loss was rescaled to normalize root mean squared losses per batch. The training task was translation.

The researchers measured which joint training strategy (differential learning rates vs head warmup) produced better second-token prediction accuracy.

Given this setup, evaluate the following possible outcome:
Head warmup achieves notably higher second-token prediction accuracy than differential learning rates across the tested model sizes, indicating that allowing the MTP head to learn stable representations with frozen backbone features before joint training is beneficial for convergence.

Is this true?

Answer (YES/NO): NO